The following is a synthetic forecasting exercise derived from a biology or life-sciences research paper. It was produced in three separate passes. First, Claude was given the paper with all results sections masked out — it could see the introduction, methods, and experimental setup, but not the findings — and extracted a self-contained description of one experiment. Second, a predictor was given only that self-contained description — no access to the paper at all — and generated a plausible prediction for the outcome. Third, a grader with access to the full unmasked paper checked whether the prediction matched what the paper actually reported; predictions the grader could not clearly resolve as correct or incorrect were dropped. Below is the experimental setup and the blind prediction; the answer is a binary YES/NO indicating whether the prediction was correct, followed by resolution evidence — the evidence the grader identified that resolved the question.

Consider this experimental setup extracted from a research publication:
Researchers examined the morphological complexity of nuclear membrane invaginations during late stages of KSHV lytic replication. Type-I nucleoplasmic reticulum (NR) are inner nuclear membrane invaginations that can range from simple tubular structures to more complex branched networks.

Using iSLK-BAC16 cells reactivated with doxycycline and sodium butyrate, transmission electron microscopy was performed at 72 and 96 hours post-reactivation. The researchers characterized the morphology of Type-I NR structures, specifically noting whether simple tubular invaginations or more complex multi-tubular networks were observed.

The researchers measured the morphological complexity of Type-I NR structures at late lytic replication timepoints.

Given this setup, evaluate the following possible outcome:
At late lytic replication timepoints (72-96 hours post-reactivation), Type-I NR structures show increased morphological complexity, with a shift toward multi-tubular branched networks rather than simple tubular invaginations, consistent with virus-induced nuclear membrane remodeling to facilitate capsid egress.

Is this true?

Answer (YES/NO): YES